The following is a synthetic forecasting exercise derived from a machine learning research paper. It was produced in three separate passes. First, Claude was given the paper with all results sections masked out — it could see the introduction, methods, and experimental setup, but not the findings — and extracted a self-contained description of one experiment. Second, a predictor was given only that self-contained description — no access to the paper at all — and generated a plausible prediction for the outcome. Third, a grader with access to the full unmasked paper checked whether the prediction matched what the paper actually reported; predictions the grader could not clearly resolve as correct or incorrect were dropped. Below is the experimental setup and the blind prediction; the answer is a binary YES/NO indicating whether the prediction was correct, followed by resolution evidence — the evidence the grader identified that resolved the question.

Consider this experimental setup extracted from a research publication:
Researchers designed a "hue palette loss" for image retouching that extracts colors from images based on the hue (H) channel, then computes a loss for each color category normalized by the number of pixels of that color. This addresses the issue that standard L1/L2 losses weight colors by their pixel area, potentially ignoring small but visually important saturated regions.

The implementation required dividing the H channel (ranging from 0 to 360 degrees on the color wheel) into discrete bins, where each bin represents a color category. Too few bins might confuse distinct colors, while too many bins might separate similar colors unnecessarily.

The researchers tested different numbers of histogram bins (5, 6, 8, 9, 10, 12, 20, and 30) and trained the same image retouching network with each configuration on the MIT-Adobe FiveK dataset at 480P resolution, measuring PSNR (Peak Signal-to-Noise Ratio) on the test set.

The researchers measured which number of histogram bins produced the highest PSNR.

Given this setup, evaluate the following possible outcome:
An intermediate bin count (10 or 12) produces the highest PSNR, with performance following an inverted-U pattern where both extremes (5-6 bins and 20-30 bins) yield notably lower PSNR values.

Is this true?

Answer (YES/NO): NO